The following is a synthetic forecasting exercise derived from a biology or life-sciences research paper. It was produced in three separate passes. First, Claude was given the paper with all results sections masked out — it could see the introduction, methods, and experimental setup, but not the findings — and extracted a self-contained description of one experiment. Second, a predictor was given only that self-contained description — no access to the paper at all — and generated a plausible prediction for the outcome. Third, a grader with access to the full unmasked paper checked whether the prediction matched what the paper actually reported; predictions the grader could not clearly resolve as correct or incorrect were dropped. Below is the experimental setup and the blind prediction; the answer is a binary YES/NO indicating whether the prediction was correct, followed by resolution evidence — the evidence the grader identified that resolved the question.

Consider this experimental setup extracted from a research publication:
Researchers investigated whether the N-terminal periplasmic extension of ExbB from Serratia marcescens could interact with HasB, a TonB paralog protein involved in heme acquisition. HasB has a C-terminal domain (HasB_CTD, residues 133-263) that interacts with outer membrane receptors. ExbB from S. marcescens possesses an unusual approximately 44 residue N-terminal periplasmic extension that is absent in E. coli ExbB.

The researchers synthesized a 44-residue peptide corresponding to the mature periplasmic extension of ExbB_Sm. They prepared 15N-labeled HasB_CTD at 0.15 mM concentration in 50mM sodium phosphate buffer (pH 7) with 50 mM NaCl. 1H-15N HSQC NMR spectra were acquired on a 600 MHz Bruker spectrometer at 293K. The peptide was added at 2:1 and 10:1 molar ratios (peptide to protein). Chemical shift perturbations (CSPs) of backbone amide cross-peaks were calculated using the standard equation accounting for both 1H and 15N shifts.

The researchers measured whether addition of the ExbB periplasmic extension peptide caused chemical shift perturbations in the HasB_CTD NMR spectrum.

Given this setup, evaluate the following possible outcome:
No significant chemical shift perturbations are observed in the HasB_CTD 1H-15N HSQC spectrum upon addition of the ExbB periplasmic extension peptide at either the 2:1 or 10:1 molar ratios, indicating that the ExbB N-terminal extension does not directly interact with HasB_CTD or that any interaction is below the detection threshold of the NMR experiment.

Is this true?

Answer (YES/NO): NO